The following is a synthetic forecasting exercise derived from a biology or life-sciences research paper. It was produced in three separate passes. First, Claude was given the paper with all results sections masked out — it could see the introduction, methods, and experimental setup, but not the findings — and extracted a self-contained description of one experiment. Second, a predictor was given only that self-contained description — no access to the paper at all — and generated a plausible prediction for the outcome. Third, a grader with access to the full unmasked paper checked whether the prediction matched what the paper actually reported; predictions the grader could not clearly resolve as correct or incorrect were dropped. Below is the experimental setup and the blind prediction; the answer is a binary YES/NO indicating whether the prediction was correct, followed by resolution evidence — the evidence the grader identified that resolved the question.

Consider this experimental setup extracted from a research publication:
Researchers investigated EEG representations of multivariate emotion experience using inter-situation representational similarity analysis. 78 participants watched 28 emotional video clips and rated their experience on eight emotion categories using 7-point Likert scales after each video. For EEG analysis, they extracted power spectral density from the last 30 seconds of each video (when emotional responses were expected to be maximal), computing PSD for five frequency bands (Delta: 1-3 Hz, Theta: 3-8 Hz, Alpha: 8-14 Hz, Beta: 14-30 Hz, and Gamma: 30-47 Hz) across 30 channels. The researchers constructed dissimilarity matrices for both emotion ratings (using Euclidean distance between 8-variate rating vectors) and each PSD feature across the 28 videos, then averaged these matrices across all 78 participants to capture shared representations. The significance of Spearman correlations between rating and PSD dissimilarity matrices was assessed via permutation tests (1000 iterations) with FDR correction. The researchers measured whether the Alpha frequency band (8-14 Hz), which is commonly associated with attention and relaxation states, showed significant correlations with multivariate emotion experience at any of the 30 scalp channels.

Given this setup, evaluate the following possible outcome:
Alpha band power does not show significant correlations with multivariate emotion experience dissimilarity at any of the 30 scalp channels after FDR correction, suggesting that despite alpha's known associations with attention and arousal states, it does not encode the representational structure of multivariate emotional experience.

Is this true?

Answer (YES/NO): NO